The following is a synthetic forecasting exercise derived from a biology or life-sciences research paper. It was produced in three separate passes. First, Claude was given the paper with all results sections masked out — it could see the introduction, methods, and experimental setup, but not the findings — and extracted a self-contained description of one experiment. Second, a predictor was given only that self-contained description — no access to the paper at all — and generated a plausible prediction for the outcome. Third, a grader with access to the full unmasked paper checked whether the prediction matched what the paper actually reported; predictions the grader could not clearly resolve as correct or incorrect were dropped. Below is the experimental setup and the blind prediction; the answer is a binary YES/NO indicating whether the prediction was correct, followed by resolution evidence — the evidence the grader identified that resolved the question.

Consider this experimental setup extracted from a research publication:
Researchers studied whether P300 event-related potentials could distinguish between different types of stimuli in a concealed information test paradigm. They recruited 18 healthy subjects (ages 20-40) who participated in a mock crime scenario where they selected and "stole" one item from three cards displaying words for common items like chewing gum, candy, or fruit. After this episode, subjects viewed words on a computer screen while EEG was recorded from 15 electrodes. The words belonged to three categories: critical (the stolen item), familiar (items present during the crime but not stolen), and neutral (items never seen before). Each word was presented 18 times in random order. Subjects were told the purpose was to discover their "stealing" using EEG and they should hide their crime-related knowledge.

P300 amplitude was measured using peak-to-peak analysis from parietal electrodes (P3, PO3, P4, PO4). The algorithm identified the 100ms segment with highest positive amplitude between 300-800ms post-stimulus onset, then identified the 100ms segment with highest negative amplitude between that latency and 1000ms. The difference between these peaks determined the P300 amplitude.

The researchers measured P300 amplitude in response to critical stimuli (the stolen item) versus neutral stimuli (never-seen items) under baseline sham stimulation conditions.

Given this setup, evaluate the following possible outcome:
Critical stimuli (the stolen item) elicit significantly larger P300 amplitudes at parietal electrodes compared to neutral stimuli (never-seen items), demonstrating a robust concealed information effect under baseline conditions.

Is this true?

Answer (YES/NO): YES